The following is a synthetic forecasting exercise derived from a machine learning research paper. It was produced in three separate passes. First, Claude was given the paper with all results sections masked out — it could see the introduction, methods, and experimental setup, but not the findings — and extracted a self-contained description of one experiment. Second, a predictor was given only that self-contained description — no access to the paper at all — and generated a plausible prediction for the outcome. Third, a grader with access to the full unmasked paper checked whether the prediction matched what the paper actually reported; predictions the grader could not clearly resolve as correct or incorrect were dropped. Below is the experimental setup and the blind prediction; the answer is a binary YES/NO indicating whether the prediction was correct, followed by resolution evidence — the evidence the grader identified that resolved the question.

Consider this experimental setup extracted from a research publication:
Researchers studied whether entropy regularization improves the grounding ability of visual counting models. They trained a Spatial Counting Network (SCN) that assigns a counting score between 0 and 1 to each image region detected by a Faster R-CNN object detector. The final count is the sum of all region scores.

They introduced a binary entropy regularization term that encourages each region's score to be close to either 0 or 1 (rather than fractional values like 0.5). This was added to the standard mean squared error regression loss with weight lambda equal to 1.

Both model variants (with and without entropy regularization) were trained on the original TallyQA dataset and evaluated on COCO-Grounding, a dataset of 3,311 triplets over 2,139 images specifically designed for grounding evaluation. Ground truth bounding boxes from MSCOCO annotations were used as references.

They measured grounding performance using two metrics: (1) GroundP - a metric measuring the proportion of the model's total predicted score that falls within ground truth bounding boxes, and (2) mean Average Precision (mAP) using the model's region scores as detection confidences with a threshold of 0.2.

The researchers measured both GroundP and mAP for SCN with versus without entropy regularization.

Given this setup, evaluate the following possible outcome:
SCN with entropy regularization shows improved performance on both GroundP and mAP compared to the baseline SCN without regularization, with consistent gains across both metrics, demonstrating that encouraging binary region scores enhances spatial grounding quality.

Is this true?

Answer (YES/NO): YES